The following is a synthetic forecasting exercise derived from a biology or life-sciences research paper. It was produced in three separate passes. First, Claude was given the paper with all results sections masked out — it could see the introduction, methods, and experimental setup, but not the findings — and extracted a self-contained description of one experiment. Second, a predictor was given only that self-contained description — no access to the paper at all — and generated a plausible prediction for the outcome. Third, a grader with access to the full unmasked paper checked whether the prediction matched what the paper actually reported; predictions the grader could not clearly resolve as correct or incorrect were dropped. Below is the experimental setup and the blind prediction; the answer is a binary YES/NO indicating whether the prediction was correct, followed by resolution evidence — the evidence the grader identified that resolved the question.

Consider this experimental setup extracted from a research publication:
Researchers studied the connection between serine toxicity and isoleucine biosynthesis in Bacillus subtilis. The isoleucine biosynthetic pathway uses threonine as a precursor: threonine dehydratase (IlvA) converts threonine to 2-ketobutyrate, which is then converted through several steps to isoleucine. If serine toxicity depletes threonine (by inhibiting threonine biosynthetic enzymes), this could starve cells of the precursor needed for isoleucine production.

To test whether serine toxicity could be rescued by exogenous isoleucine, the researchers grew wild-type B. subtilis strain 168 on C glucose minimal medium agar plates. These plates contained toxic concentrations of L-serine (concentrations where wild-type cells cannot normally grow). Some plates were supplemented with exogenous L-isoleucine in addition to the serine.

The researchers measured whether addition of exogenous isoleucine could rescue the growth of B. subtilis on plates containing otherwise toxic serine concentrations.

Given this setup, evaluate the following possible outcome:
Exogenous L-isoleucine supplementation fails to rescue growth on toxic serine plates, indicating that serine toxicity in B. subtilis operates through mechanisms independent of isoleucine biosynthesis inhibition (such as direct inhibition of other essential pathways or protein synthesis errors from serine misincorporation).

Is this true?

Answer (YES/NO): YES